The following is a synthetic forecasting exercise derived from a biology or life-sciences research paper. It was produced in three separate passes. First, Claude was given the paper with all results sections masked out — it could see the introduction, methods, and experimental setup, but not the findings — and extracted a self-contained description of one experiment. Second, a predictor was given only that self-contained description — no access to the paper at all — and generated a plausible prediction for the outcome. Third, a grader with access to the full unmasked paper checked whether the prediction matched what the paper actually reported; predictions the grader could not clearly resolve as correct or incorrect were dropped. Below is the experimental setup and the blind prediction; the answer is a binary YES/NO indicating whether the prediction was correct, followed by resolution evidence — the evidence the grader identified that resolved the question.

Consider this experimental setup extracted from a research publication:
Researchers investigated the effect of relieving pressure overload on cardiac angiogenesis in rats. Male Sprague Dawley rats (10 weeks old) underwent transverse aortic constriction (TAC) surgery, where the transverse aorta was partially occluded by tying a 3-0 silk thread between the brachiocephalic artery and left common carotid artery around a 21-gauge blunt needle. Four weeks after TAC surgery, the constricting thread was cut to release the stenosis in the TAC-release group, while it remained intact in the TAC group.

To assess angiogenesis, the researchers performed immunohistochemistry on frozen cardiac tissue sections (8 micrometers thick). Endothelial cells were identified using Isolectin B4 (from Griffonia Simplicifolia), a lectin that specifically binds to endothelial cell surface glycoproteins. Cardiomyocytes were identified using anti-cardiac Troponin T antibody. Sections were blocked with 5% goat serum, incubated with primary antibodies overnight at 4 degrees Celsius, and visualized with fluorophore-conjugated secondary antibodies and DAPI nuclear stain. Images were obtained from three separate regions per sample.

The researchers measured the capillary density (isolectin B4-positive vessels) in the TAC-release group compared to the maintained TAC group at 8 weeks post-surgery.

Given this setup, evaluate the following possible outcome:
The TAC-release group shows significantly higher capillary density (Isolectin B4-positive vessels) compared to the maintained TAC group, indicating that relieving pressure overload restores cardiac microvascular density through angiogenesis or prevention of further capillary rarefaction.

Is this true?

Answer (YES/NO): NO